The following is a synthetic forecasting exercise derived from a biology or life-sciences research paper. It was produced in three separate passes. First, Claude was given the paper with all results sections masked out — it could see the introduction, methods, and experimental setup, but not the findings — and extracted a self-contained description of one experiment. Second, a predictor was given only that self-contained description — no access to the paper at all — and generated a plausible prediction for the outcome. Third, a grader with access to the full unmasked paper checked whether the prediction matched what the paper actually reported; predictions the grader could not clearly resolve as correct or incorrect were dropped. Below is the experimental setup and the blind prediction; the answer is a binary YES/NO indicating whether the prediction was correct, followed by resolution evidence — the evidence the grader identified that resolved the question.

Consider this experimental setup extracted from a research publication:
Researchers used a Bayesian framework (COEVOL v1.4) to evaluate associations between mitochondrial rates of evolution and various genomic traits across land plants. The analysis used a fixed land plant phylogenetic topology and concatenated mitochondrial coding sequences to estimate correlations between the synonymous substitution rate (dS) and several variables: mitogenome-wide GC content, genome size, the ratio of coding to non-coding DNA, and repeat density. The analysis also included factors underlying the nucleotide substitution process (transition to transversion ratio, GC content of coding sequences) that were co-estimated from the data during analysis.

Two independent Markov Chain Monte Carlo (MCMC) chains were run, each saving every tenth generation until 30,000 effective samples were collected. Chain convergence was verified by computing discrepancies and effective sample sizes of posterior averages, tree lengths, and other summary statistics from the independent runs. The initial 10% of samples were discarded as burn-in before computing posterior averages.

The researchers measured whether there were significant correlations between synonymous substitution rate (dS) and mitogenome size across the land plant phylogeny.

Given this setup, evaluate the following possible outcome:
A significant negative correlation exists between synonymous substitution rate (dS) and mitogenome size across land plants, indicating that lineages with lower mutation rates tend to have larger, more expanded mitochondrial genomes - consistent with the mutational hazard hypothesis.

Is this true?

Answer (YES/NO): YES